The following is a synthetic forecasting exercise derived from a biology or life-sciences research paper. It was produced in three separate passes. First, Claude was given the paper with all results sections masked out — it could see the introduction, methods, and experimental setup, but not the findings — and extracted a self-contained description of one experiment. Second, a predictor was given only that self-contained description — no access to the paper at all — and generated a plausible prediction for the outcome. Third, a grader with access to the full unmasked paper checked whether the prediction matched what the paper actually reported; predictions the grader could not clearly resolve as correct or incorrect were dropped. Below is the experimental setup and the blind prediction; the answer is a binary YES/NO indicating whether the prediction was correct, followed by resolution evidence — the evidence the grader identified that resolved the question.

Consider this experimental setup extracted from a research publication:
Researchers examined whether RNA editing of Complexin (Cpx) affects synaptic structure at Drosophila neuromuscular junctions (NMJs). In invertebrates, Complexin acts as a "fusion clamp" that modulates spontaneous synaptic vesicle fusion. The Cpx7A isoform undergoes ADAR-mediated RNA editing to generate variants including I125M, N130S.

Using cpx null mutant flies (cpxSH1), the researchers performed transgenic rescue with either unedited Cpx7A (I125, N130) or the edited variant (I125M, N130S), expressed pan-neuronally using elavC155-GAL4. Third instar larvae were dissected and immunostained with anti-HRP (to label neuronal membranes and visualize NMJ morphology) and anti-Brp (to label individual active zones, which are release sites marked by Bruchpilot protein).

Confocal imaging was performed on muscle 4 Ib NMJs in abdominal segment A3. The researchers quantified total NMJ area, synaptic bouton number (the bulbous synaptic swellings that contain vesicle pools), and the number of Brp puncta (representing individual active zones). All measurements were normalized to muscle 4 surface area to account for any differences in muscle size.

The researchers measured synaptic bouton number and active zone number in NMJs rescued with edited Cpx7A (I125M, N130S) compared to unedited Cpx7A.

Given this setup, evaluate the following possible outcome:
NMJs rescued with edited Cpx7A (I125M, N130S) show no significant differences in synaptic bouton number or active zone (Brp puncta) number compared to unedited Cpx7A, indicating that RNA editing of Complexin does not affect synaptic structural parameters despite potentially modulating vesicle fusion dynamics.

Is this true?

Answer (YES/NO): NO